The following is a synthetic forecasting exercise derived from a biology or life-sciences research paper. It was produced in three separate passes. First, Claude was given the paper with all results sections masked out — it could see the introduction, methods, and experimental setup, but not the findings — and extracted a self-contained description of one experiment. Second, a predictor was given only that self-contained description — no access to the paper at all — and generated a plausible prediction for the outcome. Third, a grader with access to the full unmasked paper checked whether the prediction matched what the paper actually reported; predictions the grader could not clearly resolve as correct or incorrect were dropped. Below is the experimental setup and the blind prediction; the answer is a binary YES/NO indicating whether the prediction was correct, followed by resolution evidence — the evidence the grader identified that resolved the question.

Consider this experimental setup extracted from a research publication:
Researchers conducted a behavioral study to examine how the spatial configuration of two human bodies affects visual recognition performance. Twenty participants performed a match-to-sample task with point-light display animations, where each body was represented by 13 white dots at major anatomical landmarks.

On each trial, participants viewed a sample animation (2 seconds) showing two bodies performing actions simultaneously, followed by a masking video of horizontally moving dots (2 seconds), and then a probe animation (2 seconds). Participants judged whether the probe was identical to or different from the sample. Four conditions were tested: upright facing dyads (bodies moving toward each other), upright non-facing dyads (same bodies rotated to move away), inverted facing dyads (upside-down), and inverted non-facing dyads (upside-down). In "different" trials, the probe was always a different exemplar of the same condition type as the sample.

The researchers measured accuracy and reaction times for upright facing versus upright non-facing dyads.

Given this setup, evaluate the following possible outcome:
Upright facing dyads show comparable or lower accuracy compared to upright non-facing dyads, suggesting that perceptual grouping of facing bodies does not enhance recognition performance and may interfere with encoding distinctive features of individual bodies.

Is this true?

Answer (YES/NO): NO